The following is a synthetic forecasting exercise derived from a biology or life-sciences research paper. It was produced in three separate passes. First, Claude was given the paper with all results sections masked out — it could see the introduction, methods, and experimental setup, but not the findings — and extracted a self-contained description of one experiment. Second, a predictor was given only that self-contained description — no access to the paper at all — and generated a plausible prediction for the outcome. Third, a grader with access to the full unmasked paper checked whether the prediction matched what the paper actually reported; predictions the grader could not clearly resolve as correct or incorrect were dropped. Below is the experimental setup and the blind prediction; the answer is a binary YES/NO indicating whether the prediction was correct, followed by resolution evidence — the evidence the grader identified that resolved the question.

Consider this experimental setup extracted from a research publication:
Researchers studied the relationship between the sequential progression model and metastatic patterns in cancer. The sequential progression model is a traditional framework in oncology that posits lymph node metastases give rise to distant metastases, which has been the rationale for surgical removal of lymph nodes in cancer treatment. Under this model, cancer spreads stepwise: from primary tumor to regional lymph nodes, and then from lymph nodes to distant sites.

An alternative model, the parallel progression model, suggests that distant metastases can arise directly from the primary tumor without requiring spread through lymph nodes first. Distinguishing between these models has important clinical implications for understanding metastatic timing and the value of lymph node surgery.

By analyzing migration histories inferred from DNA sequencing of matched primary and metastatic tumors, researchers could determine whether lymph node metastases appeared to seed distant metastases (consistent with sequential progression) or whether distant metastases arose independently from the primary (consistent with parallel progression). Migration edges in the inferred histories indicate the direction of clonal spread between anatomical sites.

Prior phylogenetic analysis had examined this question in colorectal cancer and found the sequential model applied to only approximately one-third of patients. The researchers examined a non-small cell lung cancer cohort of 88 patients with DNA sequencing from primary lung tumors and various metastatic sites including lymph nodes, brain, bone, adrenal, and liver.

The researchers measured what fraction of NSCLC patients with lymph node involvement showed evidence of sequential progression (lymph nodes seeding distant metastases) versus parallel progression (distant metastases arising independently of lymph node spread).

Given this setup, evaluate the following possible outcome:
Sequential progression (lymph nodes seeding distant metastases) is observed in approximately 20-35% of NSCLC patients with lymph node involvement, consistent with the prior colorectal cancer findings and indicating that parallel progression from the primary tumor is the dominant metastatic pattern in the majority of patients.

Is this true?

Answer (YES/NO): NO